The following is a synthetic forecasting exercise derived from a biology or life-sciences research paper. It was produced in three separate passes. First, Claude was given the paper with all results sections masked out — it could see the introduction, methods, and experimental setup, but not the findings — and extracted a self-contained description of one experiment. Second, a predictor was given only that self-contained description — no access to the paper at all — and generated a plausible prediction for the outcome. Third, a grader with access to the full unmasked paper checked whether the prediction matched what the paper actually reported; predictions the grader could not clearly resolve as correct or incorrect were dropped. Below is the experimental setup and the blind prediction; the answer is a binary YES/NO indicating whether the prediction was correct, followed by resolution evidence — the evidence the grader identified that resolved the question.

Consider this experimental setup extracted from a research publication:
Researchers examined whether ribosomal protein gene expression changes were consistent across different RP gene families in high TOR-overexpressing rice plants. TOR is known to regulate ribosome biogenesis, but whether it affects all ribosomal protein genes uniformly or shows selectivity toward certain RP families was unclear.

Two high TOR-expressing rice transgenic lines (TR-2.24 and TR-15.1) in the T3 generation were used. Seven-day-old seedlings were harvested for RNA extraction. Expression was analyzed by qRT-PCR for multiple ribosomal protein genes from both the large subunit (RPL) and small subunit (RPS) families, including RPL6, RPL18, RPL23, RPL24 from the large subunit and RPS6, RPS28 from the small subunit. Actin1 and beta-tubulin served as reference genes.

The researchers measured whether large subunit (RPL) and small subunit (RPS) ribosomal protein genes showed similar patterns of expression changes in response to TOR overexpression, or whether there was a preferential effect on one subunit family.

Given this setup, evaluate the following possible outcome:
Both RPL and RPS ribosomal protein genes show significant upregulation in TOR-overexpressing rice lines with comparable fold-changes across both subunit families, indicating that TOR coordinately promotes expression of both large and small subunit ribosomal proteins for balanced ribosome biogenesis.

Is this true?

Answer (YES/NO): YES